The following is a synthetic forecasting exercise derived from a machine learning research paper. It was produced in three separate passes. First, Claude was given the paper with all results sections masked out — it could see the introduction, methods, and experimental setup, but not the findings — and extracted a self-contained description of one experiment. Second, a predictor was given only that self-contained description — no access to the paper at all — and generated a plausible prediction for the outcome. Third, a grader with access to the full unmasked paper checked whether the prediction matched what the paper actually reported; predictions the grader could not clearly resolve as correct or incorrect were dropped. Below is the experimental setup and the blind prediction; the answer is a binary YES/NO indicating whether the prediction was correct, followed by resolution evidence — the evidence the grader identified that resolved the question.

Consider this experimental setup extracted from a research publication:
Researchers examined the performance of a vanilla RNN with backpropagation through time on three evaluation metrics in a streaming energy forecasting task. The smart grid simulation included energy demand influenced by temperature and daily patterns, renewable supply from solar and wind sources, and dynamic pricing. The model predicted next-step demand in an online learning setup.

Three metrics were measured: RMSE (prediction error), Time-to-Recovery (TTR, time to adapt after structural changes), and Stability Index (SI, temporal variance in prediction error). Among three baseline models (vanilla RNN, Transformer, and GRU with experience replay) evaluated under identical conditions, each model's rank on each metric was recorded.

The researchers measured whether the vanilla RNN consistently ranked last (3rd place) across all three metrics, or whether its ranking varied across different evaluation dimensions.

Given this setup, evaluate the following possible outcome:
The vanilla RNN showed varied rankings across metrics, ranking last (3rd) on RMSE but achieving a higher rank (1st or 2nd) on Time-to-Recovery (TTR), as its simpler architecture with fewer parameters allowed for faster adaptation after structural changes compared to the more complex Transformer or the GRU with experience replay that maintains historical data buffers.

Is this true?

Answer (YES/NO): NO